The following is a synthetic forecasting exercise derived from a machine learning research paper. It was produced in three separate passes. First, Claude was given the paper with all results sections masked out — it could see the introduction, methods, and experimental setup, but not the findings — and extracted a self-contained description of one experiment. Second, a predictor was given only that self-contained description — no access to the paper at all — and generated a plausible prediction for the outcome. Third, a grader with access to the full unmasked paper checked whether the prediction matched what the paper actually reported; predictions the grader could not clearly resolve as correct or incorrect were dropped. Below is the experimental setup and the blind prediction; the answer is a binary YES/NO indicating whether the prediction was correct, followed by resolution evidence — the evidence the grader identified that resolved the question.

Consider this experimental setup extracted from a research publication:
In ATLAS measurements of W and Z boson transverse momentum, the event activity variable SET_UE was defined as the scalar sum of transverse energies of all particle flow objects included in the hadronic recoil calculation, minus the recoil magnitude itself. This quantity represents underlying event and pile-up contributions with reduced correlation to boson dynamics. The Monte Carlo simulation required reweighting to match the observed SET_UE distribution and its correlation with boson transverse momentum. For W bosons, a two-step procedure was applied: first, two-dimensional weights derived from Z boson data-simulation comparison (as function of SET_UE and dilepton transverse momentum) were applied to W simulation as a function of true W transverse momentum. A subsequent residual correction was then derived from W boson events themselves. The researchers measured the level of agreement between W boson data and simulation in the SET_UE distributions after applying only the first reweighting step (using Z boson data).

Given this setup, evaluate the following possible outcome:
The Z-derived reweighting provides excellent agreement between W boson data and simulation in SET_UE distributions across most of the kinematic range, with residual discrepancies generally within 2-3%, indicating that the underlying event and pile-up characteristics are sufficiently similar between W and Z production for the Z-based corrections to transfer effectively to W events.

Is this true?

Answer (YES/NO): YES